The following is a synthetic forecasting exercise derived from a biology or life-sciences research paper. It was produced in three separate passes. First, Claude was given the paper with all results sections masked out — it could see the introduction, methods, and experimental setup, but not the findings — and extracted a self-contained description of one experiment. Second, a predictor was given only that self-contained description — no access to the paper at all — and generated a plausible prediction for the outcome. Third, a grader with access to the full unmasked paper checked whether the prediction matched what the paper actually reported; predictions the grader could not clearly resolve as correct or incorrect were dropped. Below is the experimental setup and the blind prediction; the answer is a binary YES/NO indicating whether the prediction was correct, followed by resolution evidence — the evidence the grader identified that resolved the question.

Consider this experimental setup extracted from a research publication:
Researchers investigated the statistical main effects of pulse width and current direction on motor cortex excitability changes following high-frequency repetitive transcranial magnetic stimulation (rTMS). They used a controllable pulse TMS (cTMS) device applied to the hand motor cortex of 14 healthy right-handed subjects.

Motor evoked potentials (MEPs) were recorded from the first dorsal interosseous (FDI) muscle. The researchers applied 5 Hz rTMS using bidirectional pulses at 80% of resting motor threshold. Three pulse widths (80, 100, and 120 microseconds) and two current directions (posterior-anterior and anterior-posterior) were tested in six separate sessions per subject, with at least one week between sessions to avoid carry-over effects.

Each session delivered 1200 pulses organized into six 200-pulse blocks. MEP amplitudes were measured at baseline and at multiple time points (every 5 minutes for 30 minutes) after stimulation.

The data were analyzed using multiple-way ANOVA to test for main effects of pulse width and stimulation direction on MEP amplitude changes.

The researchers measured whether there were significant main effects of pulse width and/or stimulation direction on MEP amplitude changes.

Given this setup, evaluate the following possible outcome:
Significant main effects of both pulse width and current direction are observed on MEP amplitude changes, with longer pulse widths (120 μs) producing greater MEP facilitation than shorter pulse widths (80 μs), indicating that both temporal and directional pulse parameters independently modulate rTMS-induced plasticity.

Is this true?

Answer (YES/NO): NO